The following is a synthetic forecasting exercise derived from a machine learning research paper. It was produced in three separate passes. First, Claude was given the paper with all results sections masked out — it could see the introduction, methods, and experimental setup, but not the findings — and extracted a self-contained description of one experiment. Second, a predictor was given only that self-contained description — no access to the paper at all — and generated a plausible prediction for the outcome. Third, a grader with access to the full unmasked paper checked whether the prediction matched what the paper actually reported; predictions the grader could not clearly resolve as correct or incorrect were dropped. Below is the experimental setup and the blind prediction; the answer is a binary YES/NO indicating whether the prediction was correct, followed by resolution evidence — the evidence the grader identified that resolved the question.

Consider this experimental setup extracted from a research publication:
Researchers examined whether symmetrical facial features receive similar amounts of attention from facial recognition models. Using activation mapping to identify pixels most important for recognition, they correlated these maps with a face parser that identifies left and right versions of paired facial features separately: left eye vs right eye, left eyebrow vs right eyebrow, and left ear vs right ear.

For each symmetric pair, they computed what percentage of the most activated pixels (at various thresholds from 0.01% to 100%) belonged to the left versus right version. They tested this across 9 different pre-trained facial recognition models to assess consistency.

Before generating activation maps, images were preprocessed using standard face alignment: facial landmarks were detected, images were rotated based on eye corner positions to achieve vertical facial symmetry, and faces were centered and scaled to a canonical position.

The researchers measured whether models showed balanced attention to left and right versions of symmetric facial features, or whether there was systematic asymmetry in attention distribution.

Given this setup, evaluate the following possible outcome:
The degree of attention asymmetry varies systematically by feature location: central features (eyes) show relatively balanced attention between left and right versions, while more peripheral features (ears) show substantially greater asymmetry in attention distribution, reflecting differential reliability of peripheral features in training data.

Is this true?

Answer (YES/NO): NO